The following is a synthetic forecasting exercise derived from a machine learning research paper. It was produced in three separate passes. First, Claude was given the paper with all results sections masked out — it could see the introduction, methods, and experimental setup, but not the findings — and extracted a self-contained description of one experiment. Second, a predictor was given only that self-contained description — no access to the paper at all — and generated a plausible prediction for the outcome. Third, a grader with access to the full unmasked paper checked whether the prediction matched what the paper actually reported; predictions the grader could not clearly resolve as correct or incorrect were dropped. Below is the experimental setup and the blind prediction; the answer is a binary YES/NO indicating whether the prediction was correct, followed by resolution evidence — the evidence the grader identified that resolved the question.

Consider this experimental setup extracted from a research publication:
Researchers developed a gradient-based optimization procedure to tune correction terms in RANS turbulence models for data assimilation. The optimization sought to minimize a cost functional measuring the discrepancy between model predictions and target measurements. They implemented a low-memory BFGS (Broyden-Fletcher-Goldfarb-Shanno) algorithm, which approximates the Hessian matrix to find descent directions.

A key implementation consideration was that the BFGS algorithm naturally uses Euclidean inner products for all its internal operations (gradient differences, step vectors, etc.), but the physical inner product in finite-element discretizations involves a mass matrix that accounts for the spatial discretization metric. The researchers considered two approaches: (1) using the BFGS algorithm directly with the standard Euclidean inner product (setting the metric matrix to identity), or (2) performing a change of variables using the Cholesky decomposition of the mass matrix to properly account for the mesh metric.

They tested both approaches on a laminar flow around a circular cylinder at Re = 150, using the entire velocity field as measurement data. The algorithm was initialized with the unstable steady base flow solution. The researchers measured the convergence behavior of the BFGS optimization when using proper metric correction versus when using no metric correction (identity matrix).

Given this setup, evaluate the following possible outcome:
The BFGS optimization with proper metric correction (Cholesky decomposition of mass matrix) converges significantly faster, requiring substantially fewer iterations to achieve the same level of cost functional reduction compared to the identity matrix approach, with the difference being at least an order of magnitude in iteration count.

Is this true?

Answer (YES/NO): NO